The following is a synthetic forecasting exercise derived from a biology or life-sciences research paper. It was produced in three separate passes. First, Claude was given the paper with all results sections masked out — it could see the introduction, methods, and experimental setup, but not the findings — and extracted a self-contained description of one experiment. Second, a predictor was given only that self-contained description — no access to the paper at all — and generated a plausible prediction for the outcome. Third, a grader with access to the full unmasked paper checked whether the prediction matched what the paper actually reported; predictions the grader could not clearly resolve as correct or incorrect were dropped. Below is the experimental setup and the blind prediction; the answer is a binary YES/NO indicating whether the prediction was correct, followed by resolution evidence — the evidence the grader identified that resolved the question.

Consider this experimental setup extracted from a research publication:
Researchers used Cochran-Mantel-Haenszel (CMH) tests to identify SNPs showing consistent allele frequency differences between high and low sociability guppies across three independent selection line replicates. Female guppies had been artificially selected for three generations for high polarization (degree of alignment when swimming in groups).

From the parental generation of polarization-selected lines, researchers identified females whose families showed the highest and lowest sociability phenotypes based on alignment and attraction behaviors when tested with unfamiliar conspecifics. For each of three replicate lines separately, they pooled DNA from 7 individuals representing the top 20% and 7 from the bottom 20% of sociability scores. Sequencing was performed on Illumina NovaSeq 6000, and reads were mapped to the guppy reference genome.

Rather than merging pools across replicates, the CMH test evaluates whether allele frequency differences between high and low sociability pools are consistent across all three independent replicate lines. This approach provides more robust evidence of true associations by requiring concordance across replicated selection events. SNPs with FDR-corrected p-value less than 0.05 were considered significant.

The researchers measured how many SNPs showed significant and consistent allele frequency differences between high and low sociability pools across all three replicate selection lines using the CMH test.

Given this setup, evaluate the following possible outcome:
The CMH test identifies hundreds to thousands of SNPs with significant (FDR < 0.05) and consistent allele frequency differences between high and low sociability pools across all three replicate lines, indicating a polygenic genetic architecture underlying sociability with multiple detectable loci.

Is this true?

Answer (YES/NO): NO